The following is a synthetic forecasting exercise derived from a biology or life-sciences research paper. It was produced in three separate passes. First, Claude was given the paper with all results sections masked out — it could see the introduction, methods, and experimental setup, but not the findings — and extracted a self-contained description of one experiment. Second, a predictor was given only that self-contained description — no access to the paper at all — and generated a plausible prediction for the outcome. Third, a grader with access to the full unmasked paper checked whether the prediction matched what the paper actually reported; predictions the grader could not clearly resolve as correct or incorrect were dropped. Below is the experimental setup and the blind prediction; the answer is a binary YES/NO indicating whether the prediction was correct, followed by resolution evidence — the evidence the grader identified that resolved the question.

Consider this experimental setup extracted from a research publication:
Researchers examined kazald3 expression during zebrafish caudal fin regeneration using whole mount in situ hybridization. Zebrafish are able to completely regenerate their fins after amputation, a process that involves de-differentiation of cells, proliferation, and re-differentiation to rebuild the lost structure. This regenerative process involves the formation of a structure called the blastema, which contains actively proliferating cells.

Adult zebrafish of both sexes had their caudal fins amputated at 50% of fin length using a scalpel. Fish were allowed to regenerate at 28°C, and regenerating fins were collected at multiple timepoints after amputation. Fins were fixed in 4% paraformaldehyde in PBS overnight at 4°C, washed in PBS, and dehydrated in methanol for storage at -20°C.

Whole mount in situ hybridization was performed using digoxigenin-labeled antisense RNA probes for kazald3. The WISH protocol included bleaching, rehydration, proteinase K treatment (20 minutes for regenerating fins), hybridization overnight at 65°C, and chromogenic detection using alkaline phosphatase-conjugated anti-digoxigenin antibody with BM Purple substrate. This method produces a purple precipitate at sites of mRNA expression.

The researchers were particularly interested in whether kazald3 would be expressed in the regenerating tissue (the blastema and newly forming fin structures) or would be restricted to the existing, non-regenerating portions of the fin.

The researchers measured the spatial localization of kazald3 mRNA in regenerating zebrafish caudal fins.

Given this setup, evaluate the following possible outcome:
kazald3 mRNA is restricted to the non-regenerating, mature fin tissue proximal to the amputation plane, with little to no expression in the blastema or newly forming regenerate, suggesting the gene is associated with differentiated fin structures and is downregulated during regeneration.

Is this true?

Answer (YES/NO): NO